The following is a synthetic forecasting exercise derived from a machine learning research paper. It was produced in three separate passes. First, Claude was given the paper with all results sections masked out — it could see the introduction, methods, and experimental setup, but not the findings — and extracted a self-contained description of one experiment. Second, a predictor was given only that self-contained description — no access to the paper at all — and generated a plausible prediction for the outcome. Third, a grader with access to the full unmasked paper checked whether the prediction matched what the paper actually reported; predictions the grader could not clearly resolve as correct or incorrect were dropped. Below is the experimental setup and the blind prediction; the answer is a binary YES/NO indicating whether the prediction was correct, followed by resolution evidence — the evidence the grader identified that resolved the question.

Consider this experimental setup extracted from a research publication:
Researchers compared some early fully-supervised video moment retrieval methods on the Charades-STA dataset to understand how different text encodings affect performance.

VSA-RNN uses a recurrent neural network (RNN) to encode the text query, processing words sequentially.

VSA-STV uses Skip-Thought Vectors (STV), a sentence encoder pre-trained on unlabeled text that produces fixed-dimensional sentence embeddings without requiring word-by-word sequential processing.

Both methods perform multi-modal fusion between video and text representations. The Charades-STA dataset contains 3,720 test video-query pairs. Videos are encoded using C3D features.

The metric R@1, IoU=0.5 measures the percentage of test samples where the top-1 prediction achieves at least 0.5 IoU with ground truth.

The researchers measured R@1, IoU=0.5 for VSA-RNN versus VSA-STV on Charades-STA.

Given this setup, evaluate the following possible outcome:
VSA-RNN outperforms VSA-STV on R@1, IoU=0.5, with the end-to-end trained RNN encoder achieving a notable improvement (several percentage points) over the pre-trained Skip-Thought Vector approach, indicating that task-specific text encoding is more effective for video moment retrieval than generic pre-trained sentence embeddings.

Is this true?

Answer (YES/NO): NO